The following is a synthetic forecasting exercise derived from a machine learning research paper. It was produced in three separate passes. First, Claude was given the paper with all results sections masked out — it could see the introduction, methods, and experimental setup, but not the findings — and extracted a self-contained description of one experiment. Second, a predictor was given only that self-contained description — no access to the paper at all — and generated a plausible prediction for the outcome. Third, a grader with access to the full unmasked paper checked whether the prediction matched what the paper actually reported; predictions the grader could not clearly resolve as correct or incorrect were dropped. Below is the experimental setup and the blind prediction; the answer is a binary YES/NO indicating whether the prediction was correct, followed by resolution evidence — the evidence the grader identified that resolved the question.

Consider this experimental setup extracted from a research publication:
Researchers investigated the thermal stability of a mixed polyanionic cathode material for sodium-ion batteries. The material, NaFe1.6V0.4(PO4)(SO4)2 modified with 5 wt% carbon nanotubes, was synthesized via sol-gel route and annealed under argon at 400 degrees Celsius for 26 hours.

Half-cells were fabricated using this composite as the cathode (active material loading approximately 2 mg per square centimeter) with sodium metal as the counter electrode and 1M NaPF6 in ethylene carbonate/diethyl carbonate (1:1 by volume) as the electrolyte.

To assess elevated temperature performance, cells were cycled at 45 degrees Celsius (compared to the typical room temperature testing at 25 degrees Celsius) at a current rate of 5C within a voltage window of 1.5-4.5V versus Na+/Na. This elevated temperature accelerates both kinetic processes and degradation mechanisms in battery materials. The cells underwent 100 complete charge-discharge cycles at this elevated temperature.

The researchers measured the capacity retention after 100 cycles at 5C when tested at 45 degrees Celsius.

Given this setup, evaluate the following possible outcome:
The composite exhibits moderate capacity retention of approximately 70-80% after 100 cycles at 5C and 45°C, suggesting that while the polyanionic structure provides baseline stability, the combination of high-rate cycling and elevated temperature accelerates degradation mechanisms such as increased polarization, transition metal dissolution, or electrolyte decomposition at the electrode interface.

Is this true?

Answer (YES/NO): YES